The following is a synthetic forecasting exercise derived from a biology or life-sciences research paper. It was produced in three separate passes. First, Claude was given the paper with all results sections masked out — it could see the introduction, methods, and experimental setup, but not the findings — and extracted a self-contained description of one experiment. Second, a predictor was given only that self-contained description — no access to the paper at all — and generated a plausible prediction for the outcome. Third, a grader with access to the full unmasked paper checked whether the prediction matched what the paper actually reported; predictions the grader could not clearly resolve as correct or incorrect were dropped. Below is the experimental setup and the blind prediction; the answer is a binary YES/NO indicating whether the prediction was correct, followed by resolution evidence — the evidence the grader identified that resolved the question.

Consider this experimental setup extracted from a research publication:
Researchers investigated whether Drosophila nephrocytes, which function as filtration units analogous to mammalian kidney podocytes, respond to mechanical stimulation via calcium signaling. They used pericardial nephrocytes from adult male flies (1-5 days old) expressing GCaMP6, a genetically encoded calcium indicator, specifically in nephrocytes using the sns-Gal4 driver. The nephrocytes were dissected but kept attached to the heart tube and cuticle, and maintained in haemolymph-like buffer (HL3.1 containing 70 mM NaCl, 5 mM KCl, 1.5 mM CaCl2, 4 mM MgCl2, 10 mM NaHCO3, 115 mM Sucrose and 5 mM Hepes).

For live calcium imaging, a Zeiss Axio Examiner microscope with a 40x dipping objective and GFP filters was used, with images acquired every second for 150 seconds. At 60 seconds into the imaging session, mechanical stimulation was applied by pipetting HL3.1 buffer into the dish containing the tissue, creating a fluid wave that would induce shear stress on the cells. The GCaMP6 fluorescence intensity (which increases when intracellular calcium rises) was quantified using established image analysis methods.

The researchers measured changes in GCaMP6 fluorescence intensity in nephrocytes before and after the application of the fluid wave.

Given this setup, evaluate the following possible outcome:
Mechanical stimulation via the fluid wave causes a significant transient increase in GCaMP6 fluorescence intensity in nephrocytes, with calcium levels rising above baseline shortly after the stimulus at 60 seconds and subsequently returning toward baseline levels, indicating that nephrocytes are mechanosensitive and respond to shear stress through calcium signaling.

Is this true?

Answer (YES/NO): YES